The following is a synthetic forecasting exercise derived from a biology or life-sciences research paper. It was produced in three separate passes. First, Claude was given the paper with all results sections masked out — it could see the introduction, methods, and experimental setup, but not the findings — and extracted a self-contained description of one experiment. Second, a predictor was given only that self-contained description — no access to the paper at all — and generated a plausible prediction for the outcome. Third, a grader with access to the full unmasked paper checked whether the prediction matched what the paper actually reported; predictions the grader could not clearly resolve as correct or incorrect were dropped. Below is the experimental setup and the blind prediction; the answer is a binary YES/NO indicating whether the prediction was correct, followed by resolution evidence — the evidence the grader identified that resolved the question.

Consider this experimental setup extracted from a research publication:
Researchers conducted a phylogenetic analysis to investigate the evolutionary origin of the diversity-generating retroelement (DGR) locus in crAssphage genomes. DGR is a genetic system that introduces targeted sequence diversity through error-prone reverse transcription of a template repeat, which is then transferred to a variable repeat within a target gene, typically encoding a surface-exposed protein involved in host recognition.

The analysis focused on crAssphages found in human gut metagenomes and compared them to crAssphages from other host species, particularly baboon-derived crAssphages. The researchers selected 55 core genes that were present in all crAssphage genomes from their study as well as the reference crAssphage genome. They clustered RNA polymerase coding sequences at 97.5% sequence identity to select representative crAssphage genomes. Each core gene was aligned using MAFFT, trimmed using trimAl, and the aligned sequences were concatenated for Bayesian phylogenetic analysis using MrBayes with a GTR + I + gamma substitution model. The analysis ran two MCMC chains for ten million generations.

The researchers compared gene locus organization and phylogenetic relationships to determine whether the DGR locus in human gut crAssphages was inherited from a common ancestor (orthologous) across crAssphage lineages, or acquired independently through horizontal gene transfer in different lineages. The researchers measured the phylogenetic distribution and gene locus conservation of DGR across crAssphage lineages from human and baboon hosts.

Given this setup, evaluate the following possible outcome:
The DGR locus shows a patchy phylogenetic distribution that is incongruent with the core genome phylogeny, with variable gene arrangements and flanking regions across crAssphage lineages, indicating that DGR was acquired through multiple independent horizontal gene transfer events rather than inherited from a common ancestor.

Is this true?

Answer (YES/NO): NO